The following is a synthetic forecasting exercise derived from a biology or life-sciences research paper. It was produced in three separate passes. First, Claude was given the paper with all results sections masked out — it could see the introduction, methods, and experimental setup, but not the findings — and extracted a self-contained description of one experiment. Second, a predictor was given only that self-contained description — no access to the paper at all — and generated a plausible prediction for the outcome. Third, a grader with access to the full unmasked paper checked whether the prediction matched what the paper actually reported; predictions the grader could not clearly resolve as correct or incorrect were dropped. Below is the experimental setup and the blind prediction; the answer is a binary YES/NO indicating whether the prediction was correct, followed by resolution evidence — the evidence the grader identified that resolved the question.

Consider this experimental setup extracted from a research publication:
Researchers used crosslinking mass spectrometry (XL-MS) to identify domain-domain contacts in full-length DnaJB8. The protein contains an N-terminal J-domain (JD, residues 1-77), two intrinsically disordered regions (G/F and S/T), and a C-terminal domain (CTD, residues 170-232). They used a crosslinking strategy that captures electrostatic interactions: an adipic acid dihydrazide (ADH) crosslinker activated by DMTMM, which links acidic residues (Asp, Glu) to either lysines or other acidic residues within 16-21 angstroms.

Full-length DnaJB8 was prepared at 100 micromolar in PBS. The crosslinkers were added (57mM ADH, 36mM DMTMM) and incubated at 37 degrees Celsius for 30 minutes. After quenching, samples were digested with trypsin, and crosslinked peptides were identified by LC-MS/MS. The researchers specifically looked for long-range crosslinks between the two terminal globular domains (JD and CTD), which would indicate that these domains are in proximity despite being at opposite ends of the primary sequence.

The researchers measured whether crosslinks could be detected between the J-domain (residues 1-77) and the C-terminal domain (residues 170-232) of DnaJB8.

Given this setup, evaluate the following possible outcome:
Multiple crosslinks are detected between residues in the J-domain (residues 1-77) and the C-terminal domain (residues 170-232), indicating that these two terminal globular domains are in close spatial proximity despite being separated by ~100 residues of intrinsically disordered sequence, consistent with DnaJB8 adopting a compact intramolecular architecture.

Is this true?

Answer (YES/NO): YES